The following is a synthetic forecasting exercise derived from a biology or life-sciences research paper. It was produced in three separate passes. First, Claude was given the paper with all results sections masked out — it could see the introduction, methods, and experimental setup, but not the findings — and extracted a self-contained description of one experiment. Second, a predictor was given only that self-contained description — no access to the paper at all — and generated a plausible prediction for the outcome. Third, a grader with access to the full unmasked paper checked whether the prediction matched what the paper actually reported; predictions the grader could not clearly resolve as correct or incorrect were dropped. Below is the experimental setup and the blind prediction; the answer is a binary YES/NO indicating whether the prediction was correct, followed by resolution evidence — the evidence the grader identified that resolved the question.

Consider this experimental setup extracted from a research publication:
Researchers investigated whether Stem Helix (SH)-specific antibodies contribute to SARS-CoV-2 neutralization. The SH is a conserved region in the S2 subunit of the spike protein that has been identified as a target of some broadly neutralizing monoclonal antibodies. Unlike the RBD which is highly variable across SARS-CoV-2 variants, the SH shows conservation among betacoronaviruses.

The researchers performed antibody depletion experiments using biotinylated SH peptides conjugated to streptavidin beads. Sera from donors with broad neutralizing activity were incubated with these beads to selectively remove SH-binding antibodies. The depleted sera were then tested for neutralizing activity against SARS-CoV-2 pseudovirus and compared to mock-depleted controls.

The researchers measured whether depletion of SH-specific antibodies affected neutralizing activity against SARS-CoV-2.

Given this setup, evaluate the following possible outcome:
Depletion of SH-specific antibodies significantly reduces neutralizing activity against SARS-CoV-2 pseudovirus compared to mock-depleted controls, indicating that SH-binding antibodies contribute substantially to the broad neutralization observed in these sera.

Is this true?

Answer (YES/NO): NO